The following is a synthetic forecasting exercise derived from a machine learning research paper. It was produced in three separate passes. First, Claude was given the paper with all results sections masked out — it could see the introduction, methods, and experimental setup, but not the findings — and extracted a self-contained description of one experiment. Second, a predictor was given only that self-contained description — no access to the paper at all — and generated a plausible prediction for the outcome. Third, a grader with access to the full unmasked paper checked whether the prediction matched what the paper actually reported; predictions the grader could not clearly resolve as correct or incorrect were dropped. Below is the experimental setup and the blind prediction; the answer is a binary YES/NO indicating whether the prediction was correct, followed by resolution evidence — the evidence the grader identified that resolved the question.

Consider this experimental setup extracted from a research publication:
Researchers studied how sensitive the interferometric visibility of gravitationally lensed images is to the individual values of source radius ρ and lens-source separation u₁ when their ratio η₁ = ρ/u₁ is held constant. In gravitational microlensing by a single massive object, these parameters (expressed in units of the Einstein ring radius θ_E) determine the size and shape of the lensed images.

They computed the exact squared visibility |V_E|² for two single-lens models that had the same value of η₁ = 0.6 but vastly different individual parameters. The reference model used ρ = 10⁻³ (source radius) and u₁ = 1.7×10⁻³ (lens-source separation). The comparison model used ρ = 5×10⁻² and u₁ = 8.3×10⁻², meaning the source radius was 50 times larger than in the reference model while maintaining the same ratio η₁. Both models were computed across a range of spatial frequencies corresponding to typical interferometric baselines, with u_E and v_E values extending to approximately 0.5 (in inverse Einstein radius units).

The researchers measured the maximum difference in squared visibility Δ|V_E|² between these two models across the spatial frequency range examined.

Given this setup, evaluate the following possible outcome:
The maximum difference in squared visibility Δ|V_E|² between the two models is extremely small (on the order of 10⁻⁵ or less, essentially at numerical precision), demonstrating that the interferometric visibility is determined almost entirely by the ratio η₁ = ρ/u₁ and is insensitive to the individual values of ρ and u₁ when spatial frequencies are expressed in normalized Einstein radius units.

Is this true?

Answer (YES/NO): NO